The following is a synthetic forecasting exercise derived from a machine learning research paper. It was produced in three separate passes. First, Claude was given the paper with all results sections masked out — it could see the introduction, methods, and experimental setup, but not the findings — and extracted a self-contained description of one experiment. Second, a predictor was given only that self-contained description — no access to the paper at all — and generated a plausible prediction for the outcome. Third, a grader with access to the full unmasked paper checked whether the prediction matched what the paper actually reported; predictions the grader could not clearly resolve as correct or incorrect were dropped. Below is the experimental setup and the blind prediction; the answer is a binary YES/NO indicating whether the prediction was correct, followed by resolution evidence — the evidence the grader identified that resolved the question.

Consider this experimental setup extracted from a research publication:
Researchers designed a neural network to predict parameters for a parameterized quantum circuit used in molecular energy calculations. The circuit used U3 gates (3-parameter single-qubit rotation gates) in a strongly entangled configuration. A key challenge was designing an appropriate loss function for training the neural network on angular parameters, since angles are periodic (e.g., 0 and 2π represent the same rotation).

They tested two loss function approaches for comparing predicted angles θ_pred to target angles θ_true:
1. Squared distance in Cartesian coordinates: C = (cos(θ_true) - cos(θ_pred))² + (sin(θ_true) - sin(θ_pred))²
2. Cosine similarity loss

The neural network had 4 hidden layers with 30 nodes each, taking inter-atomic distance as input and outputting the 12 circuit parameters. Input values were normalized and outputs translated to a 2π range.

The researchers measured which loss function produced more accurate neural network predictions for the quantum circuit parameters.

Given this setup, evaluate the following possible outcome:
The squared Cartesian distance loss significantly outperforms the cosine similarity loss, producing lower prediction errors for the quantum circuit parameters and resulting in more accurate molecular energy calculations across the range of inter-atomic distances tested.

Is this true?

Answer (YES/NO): NO